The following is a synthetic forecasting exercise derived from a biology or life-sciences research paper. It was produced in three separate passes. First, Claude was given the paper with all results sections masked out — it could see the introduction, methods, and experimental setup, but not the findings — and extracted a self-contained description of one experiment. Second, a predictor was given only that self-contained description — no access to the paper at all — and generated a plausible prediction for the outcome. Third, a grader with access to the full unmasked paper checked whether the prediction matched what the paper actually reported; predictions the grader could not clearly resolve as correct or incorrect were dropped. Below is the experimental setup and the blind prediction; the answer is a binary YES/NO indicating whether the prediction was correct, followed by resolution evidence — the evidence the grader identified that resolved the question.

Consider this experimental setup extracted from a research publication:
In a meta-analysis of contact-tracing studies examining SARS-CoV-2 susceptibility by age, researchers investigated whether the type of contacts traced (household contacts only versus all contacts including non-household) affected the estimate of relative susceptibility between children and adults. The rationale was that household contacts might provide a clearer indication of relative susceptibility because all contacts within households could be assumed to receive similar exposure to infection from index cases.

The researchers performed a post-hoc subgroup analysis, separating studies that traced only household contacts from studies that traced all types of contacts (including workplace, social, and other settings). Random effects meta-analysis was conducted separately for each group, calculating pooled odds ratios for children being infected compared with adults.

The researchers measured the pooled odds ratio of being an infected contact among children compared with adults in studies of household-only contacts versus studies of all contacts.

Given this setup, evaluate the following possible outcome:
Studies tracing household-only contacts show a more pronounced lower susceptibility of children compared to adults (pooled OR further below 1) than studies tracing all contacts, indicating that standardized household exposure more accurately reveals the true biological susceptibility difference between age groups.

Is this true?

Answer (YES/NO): YES